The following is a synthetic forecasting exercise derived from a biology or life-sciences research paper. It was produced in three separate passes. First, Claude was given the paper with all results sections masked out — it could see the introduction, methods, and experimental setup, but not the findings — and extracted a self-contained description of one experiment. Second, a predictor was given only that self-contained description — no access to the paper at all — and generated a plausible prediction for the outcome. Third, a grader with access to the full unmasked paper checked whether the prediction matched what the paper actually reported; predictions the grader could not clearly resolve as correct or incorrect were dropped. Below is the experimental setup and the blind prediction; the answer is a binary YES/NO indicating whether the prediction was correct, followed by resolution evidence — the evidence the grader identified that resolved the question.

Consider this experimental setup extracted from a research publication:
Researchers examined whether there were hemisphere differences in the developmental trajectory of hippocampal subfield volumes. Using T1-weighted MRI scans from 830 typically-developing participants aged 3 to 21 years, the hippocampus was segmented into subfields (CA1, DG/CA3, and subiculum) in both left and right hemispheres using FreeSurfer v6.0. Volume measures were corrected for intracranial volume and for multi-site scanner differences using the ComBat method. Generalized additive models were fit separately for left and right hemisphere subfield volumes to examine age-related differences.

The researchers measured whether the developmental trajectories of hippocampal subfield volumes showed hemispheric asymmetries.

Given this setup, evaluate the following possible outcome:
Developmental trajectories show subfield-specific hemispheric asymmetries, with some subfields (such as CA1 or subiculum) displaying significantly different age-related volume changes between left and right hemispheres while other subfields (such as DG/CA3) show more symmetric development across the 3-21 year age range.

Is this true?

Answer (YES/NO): NO